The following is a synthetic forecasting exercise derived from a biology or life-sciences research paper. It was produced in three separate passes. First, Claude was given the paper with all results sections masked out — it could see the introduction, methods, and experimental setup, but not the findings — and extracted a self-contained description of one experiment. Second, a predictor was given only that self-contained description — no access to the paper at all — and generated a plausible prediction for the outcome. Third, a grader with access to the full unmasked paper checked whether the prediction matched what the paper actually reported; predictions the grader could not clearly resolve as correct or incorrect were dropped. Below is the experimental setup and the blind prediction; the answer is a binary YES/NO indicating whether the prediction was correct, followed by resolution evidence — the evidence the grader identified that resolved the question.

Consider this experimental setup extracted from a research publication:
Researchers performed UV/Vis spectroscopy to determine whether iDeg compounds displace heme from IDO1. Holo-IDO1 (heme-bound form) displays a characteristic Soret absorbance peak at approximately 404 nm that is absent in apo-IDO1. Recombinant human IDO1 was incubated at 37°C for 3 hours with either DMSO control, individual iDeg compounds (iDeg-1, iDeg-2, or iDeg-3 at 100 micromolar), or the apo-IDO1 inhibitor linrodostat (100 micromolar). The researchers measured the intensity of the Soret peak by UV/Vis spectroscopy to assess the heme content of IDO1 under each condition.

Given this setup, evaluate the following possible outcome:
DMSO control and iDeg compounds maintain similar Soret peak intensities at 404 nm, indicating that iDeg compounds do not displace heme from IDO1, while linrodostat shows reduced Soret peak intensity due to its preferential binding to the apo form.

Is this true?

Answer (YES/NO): NO